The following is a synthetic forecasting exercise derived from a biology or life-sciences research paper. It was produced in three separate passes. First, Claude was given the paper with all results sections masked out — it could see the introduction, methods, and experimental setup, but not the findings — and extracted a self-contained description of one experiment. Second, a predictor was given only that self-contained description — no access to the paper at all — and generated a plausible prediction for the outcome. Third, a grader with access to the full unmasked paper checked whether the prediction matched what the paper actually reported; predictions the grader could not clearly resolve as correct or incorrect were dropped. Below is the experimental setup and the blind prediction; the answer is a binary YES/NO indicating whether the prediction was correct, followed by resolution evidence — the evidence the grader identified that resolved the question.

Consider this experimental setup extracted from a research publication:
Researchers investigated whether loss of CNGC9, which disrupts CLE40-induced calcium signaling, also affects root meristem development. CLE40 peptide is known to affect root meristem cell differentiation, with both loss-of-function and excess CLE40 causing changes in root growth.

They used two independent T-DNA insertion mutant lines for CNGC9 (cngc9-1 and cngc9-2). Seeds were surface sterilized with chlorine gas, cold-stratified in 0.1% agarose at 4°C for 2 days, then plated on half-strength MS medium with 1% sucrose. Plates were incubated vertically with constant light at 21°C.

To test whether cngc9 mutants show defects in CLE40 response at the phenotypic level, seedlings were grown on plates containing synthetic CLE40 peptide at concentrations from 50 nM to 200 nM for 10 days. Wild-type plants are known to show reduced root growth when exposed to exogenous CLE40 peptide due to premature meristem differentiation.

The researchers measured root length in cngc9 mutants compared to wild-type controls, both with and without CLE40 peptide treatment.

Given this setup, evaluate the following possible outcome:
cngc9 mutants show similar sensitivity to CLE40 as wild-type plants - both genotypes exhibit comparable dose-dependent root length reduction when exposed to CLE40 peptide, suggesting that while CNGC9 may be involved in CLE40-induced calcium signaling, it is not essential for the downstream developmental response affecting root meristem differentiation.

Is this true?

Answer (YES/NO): YES